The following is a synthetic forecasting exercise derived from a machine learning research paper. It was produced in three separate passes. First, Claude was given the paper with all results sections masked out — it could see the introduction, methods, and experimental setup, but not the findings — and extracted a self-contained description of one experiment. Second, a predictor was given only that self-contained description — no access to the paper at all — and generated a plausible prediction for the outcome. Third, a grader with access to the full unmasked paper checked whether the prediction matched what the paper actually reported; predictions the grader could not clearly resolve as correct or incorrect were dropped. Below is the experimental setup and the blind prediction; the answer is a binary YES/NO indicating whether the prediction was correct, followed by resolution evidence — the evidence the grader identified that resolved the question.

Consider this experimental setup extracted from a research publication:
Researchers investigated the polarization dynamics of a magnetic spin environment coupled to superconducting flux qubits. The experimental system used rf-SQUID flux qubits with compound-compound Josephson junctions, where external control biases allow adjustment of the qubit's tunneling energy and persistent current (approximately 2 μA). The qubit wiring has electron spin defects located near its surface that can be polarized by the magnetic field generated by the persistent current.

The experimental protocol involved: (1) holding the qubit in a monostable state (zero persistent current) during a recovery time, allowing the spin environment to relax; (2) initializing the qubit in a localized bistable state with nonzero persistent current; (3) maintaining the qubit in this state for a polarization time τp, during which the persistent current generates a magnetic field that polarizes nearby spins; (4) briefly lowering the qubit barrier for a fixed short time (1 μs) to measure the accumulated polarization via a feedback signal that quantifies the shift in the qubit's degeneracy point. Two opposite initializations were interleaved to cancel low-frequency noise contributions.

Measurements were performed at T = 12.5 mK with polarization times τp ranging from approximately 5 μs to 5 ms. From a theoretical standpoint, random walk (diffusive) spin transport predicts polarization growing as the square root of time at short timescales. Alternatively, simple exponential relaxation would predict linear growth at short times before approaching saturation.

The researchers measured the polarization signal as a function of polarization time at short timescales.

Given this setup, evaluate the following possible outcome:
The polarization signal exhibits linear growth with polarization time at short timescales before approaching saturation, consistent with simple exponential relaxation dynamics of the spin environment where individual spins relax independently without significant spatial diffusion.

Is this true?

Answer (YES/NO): NO